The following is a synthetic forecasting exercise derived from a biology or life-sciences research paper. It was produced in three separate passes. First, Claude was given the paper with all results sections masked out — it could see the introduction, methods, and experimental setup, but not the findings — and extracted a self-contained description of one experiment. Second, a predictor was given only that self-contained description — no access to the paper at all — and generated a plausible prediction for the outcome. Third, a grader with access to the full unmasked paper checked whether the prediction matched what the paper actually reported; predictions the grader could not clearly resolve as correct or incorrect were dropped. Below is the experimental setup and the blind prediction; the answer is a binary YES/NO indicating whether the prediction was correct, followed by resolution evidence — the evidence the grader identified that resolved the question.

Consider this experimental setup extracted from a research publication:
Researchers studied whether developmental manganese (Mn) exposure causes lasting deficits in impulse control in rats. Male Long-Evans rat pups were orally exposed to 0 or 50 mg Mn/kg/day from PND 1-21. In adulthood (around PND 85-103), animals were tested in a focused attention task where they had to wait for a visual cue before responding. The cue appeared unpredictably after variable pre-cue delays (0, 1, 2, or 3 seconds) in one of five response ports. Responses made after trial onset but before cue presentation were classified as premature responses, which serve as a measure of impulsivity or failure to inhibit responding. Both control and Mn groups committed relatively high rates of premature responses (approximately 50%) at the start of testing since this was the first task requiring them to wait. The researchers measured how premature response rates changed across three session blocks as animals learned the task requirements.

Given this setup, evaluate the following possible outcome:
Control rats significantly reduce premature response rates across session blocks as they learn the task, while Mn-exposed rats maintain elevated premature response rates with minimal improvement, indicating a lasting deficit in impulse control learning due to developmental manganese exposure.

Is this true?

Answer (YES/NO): NO